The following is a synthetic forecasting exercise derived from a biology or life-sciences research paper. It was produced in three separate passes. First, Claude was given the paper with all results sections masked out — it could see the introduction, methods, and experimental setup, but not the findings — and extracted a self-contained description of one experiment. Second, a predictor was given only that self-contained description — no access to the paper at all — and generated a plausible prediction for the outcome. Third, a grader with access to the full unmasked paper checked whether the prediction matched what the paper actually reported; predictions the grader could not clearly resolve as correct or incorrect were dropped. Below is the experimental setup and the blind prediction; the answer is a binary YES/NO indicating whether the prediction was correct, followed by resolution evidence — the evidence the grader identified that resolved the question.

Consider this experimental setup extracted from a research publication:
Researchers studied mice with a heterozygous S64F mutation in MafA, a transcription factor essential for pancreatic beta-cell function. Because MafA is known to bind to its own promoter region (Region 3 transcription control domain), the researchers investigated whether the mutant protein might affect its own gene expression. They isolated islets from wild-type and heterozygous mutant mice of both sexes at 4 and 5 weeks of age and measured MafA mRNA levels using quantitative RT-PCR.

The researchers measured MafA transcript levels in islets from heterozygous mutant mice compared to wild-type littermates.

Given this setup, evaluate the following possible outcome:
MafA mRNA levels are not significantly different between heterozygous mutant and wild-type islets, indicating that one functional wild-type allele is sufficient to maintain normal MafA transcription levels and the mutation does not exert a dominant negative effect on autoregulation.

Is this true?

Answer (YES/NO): NO